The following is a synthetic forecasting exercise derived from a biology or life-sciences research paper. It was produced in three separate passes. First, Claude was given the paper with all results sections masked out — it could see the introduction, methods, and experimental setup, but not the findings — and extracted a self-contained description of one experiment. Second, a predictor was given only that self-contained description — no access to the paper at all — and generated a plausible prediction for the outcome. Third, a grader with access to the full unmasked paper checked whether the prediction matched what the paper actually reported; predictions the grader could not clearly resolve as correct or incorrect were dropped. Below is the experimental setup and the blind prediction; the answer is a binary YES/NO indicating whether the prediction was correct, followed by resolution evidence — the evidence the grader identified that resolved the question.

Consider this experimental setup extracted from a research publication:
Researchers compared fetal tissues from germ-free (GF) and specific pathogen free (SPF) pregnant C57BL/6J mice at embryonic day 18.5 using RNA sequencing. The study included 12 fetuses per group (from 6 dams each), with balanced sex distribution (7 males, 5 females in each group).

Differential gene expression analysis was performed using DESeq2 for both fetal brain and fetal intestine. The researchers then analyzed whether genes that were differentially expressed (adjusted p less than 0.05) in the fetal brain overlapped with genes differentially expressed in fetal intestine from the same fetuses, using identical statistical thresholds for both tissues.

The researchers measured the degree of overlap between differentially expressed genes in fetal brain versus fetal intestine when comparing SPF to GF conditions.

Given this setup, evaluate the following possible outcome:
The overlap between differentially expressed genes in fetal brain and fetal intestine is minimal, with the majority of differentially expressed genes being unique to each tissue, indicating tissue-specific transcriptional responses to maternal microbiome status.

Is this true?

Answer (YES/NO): YES